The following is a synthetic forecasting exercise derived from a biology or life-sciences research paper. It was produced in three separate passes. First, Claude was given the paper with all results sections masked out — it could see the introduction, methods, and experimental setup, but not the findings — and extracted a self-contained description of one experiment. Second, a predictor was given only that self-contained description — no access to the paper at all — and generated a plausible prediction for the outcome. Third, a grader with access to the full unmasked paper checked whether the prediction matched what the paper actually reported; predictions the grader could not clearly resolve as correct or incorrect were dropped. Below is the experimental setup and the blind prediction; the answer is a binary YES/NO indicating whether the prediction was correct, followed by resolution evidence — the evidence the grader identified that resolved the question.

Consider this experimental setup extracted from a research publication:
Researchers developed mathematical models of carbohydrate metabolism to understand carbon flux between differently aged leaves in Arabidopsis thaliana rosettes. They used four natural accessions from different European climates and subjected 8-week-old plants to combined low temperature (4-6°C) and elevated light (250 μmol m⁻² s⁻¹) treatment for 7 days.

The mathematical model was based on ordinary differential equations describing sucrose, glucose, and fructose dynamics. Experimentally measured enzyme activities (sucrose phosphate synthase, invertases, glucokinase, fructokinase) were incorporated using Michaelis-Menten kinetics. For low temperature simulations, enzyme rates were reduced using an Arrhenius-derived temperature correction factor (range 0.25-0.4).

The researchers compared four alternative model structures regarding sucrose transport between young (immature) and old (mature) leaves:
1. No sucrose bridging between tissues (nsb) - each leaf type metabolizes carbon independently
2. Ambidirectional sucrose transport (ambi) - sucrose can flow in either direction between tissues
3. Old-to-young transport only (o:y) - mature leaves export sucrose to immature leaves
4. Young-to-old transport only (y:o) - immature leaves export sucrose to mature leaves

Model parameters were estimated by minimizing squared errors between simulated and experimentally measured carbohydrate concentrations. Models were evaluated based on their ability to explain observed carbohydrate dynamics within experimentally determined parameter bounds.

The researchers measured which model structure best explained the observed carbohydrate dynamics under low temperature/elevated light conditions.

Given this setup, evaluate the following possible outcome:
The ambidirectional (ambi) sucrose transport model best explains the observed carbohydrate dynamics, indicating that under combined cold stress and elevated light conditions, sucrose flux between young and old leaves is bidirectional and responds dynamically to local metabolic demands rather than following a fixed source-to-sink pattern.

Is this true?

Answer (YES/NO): NO